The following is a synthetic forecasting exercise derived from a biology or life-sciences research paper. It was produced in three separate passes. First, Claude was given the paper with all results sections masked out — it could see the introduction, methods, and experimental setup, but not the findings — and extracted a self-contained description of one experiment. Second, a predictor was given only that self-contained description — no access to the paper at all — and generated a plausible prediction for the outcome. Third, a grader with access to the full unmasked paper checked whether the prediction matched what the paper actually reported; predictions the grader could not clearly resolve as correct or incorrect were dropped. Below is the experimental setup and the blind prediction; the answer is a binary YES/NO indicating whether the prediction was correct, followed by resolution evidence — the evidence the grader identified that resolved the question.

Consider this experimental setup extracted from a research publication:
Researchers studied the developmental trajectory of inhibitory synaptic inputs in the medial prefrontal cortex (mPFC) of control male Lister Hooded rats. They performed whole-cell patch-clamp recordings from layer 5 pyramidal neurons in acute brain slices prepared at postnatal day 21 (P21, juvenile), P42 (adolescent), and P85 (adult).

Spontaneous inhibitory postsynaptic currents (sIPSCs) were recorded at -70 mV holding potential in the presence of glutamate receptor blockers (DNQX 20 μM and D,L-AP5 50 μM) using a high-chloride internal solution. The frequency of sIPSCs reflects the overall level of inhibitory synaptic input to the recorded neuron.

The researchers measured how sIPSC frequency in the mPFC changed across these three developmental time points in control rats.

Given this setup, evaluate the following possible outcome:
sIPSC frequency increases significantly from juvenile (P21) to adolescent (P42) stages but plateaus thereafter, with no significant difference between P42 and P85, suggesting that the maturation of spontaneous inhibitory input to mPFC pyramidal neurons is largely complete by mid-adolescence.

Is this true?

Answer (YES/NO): NO